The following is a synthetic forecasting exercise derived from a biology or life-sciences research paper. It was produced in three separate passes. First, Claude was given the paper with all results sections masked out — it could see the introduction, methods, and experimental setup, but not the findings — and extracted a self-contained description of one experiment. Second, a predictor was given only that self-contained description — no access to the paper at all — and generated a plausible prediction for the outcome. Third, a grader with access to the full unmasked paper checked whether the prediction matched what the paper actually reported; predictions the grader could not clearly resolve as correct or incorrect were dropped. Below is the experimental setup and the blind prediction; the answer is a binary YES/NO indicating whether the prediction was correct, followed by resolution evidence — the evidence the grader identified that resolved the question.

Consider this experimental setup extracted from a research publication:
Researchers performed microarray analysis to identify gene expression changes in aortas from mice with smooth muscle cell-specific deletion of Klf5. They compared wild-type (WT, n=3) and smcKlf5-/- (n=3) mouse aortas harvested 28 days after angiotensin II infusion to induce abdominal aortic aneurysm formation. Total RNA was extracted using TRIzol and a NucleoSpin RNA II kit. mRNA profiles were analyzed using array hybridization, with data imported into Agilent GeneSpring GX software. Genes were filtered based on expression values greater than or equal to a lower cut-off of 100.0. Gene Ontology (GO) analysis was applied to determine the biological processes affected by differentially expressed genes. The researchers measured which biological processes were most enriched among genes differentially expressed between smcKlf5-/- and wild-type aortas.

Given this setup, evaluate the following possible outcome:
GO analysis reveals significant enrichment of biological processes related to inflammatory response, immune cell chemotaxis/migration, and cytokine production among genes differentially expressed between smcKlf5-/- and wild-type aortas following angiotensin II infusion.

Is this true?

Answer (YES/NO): NO